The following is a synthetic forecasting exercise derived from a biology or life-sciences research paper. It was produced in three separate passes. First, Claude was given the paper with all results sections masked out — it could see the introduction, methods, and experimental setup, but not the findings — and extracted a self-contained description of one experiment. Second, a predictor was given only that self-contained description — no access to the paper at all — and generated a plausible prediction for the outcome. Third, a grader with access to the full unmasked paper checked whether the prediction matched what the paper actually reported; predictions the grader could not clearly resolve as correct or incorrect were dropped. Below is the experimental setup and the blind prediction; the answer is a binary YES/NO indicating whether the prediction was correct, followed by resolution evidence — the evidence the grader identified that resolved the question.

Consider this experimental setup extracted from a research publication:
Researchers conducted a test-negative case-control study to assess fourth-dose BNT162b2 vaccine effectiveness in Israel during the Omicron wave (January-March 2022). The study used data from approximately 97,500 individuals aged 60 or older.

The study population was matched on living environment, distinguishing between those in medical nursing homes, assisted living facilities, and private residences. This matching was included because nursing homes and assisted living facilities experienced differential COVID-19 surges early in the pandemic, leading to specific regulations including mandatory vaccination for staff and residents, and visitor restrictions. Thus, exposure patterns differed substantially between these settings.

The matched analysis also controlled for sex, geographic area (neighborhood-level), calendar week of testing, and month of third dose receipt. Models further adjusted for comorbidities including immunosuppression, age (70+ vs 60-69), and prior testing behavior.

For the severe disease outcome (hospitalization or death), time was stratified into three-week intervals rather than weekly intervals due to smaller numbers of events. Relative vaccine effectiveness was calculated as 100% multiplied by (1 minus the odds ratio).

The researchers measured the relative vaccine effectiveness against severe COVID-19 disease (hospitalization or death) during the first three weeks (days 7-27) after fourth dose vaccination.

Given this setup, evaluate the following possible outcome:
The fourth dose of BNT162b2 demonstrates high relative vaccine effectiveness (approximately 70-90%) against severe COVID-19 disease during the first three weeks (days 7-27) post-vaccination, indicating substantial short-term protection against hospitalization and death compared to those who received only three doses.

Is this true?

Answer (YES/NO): YES